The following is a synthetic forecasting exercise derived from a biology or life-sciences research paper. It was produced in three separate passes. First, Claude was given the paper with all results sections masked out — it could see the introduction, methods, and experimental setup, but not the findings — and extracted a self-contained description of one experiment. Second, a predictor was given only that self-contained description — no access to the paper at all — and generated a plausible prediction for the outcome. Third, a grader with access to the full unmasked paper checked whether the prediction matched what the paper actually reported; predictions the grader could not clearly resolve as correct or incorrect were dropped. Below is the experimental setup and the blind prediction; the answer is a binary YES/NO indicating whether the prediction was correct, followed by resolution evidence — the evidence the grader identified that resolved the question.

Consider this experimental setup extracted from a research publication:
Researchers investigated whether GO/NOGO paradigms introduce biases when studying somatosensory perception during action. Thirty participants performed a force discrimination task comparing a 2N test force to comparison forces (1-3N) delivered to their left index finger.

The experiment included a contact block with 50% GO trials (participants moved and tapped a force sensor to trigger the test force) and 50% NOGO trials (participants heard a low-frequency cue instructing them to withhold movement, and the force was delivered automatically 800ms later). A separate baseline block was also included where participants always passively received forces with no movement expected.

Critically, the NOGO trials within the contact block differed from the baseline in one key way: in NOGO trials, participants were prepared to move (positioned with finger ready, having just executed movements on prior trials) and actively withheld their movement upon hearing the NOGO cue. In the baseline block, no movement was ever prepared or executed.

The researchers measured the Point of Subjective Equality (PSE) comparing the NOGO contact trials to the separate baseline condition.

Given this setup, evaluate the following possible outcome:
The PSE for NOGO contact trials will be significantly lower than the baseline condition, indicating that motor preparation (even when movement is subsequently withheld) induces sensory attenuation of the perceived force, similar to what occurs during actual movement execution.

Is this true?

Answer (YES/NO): YES